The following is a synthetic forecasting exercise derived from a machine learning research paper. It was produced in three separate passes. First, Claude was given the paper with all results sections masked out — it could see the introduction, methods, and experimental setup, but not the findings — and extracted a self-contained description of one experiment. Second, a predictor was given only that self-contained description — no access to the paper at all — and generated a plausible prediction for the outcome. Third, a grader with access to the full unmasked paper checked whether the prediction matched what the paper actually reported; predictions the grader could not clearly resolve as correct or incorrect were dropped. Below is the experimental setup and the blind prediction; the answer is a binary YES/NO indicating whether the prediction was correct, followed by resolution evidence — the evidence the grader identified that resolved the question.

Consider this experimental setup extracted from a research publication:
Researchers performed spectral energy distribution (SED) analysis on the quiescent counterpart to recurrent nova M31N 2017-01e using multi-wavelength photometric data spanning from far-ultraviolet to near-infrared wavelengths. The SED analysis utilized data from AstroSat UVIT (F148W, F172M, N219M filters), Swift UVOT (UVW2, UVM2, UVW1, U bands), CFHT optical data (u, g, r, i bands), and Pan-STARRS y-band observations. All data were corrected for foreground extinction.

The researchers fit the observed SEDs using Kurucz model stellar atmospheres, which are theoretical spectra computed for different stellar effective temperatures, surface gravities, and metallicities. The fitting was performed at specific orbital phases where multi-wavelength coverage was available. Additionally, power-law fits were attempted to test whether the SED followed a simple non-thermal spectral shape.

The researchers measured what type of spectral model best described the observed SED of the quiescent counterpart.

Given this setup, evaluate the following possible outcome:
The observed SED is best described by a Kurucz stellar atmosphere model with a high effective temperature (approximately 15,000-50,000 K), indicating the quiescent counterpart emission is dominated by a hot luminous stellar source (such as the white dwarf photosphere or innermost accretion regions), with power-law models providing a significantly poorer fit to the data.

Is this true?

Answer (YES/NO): NO